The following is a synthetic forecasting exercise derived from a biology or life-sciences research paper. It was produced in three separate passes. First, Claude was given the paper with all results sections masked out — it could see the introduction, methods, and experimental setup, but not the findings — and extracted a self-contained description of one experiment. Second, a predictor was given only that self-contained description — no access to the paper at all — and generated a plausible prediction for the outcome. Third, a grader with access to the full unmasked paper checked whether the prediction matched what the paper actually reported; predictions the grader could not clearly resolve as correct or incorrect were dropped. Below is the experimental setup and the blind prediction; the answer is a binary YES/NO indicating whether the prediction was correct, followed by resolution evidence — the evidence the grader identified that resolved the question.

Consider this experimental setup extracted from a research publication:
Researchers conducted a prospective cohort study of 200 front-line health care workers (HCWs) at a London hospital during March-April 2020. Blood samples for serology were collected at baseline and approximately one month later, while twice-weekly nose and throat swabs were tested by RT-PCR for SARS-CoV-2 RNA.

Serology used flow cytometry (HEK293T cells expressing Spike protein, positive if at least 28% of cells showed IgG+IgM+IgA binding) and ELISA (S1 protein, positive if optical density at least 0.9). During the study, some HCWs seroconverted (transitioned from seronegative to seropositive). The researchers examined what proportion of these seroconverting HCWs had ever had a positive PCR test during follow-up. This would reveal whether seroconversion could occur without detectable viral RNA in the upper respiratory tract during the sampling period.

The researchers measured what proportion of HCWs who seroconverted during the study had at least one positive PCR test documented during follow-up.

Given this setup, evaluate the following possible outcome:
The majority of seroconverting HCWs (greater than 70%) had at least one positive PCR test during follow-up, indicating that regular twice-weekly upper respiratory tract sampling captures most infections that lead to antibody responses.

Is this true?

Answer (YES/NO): NO